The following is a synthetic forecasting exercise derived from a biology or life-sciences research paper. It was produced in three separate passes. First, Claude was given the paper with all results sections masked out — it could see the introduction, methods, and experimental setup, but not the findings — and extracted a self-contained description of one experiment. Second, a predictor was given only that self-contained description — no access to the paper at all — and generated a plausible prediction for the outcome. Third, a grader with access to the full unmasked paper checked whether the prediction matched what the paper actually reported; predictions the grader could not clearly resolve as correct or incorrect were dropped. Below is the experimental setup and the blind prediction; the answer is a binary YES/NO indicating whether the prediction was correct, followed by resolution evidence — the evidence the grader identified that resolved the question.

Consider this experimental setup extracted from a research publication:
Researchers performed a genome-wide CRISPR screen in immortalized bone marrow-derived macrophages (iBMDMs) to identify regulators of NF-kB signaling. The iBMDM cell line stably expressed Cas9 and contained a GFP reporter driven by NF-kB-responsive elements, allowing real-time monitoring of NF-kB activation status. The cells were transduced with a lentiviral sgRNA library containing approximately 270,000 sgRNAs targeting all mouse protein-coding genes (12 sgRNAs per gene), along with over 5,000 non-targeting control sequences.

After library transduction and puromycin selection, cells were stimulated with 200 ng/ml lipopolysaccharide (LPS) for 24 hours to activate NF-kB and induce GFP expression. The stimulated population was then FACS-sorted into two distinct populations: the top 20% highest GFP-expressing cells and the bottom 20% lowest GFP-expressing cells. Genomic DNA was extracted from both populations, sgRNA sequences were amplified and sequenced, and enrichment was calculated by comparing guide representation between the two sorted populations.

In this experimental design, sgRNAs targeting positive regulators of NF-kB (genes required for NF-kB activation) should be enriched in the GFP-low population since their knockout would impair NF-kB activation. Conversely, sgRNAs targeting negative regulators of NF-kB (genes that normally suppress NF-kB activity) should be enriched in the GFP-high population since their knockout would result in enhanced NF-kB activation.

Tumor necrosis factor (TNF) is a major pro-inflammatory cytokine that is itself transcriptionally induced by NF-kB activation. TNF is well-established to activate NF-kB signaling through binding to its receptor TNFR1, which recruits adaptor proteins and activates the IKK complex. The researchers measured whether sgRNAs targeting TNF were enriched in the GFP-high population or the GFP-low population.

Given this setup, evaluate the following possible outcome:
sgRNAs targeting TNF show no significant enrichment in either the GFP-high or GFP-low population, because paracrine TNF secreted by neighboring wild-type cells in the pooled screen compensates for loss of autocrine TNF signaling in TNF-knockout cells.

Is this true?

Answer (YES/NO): NO